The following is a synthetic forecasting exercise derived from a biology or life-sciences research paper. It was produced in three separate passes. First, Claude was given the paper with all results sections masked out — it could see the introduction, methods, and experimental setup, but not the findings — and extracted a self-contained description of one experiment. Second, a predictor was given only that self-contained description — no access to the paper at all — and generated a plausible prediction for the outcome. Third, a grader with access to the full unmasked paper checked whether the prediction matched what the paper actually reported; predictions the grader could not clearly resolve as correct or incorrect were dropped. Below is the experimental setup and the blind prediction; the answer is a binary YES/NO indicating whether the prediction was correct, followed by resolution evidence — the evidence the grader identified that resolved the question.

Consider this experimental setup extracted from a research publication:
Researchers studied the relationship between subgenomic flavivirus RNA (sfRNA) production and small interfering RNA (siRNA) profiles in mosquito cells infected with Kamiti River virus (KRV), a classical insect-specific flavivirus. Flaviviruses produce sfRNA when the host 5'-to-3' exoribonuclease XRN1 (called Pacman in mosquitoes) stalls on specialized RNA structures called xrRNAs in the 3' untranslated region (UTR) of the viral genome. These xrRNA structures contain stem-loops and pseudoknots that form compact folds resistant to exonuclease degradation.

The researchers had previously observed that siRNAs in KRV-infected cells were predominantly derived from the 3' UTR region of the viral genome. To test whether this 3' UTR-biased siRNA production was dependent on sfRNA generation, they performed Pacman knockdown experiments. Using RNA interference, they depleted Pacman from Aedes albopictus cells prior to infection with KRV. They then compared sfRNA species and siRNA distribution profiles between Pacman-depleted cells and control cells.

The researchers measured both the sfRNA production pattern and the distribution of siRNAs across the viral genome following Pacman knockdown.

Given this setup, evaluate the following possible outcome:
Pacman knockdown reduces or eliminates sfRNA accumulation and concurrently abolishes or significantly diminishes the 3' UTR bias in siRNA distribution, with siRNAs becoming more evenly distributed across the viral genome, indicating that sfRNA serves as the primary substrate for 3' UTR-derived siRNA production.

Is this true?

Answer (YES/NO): NO